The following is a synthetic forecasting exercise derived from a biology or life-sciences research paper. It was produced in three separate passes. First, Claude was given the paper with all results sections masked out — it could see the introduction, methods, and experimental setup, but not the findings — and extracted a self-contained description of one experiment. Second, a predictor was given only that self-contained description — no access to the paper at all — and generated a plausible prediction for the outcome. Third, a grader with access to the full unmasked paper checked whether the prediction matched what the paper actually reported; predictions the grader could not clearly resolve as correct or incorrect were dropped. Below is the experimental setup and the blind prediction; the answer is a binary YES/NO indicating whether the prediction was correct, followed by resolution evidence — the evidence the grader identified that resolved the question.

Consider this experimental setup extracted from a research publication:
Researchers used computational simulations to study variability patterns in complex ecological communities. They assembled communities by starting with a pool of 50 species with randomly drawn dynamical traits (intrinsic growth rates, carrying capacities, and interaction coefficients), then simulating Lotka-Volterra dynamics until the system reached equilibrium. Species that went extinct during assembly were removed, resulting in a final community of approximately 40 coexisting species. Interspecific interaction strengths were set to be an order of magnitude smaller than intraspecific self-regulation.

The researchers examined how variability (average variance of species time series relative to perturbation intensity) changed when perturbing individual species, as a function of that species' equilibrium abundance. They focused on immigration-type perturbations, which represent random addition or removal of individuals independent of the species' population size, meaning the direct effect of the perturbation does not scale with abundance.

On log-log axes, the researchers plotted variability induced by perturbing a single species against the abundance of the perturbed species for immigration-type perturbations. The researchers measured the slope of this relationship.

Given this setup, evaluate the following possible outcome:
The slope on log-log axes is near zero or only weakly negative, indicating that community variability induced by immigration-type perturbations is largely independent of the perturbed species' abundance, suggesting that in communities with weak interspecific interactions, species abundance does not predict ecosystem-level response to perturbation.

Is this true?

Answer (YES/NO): NO